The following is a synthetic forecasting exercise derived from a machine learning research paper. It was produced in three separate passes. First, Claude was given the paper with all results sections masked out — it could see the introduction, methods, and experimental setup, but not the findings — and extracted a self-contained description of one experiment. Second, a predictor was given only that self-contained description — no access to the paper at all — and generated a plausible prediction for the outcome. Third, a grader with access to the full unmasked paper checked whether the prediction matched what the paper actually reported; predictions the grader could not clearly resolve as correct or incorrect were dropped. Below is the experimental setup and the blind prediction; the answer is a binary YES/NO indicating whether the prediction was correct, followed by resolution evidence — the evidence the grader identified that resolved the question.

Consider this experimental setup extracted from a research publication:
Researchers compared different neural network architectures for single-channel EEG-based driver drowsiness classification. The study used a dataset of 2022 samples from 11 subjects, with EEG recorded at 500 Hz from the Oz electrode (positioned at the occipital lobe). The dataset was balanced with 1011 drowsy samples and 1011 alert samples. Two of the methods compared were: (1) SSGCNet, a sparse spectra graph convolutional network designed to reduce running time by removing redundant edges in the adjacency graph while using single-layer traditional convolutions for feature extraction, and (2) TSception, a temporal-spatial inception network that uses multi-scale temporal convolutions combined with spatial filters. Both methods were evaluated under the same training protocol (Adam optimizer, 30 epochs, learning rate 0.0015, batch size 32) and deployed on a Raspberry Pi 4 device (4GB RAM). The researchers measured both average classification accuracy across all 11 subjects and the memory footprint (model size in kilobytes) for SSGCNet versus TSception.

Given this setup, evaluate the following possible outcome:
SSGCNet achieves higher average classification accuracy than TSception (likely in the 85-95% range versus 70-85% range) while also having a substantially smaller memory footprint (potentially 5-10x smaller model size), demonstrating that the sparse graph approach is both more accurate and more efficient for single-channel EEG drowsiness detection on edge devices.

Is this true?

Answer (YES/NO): NO